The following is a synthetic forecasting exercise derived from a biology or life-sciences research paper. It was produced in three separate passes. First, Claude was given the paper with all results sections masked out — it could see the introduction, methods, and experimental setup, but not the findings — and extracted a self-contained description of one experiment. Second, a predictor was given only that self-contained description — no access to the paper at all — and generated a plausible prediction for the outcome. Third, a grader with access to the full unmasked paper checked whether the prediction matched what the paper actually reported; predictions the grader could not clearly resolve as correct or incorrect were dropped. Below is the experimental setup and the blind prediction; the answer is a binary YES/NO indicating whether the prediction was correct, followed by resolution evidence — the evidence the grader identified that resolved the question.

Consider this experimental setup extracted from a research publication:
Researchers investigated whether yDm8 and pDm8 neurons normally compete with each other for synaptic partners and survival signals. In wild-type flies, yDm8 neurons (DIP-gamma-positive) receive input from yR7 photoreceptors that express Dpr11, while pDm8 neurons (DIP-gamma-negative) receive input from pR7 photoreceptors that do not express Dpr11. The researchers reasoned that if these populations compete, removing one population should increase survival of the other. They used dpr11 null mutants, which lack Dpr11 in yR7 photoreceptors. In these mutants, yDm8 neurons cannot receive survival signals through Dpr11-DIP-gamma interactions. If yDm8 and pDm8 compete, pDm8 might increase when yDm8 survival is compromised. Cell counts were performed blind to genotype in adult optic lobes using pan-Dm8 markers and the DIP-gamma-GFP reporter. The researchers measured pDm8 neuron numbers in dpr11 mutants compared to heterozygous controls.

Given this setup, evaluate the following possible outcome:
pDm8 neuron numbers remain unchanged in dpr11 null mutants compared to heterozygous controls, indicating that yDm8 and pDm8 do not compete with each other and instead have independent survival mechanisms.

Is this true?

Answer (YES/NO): YES